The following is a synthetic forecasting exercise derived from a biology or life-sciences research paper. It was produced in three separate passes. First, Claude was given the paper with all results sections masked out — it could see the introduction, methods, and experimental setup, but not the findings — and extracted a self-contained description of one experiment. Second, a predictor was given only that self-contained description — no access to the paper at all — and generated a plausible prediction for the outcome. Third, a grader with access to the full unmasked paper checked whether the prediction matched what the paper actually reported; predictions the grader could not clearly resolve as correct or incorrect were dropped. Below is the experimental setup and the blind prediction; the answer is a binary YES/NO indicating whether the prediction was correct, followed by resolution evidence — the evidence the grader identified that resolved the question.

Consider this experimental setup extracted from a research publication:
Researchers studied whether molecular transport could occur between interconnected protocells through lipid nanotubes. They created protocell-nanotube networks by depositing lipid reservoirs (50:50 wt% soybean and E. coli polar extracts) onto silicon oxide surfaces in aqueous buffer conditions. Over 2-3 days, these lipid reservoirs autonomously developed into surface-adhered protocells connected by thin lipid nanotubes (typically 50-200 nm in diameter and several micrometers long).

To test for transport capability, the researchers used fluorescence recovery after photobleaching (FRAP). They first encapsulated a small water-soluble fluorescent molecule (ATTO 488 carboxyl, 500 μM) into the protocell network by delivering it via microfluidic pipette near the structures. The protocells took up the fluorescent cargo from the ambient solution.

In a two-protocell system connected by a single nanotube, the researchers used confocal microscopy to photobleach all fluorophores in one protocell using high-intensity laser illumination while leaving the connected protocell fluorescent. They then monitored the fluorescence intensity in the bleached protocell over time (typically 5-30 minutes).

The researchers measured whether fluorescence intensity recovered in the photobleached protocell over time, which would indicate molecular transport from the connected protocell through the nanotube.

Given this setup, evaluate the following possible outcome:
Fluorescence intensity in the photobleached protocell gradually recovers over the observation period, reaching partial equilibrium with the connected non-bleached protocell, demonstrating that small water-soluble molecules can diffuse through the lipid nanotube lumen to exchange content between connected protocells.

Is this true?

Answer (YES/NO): YES